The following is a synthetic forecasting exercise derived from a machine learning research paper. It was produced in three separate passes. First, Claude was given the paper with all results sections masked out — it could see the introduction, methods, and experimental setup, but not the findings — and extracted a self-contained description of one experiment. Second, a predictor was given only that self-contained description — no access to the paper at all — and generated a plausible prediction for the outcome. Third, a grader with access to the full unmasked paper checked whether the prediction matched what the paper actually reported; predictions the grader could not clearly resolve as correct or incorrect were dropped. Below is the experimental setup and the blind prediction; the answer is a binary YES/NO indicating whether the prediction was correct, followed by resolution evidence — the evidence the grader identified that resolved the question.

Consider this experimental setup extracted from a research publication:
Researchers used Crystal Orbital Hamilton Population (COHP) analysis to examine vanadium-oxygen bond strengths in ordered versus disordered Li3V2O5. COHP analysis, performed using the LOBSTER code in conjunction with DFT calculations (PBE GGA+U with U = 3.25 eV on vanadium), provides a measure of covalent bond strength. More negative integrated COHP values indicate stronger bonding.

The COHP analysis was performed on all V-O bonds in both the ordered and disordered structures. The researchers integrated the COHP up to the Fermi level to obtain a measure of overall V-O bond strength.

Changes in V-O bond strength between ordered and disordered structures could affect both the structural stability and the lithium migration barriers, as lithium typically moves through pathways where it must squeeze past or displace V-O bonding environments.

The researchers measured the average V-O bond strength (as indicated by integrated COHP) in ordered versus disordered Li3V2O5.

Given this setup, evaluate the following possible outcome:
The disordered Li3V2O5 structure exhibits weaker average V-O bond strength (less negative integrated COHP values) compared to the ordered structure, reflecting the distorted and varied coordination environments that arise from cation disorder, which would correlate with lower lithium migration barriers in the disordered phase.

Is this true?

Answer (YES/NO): YES